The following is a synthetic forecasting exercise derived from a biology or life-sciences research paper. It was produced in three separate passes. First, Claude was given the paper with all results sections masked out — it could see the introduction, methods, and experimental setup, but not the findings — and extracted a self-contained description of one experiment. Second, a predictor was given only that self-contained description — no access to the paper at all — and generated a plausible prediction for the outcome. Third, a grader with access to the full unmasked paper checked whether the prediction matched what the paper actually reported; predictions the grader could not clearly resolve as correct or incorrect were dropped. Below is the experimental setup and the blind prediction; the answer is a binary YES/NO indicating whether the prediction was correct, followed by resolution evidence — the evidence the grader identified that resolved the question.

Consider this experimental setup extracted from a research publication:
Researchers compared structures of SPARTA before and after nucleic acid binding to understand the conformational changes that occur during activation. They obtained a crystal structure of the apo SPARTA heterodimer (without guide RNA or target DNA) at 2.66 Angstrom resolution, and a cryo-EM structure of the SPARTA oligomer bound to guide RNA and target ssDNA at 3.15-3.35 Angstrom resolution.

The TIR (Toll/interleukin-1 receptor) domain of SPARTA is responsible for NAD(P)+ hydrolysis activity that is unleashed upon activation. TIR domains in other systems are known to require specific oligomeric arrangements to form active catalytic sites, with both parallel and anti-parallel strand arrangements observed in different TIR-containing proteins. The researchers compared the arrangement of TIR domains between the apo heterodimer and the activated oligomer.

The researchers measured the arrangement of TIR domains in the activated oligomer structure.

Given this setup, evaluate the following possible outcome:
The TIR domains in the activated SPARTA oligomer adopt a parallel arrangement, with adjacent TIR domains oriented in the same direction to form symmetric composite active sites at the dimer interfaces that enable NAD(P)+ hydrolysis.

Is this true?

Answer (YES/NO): NO